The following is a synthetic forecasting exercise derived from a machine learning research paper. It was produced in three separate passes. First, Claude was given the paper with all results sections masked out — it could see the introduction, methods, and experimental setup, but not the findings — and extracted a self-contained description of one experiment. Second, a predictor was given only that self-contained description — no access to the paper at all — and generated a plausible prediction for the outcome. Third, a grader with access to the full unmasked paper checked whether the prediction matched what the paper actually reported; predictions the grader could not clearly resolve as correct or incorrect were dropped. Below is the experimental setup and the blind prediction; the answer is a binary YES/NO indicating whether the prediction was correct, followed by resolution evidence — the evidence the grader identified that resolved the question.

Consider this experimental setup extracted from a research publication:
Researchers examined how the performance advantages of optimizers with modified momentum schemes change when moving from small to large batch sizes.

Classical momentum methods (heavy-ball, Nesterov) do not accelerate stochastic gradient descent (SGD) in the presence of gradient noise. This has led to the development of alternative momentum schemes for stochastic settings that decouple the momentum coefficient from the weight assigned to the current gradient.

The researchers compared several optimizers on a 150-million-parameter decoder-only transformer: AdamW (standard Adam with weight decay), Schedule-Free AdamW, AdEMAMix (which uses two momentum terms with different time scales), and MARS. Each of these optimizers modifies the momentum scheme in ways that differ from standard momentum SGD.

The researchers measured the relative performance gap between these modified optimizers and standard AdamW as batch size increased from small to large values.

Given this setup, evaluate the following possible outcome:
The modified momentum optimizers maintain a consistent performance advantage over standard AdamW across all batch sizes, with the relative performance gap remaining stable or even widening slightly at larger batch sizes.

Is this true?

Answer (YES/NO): NO